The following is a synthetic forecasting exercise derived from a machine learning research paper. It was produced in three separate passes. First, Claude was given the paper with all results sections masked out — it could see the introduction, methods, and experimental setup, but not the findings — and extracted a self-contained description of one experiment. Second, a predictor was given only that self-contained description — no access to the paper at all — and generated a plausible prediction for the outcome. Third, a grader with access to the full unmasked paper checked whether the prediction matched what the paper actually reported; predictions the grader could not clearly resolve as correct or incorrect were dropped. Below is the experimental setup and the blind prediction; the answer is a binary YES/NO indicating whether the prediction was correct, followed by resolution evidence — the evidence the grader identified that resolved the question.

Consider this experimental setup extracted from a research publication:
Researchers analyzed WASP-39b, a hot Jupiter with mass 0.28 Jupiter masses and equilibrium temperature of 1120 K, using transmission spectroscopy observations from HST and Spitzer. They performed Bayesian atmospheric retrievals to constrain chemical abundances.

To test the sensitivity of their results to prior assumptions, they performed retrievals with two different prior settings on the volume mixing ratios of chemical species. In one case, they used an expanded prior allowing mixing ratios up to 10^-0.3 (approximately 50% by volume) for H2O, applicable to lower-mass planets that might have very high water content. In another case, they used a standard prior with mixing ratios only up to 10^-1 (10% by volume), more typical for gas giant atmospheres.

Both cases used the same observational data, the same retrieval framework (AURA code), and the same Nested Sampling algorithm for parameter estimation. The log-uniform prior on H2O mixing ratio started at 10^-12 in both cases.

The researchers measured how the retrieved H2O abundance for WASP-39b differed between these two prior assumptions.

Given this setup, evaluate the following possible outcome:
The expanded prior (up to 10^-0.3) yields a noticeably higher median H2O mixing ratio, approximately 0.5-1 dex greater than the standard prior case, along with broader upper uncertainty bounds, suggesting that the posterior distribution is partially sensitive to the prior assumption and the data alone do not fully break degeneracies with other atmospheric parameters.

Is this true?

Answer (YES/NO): NO